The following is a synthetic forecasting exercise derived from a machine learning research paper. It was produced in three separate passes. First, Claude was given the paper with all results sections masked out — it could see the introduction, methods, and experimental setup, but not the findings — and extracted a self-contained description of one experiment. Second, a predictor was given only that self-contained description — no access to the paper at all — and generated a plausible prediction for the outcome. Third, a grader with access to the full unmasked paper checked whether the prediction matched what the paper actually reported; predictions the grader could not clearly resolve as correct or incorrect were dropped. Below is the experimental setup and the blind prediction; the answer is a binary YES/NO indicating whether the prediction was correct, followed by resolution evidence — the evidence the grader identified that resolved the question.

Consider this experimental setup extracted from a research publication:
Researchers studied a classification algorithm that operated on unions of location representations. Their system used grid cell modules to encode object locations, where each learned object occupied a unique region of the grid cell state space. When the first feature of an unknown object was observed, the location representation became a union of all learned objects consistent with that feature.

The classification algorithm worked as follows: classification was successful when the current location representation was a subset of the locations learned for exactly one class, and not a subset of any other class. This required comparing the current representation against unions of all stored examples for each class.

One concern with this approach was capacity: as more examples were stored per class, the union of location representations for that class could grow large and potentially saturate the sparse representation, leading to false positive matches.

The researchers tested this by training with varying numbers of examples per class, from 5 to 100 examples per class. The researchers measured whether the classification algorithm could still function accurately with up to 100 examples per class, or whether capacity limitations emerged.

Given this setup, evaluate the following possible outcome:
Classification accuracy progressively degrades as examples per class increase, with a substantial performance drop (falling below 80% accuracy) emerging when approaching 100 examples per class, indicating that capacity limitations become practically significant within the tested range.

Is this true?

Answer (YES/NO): NO